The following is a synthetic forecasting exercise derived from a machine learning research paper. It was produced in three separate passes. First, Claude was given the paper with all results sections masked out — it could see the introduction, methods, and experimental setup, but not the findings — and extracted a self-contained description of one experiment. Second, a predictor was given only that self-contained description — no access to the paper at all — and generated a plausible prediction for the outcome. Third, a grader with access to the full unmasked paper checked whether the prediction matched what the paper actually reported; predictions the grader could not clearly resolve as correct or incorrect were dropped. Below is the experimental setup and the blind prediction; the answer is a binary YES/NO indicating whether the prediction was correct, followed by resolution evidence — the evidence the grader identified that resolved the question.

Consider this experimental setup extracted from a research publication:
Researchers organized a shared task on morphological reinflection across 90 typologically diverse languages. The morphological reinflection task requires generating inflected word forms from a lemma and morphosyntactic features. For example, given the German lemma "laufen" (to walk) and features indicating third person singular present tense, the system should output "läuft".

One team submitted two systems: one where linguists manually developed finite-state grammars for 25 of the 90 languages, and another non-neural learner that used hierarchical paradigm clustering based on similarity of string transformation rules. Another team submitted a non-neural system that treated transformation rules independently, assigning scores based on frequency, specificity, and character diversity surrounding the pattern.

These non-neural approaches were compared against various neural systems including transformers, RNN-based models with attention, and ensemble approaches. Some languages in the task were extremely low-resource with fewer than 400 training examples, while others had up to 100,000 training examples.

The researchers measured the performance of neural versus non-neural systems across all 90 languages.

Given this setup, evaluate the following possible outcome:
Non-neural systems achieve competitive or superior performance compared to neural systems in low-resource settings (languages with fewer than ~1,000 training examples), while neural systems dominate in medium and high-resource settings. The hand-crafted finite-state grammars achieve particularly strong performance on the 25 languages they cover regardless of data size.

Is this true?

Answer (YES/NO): NO